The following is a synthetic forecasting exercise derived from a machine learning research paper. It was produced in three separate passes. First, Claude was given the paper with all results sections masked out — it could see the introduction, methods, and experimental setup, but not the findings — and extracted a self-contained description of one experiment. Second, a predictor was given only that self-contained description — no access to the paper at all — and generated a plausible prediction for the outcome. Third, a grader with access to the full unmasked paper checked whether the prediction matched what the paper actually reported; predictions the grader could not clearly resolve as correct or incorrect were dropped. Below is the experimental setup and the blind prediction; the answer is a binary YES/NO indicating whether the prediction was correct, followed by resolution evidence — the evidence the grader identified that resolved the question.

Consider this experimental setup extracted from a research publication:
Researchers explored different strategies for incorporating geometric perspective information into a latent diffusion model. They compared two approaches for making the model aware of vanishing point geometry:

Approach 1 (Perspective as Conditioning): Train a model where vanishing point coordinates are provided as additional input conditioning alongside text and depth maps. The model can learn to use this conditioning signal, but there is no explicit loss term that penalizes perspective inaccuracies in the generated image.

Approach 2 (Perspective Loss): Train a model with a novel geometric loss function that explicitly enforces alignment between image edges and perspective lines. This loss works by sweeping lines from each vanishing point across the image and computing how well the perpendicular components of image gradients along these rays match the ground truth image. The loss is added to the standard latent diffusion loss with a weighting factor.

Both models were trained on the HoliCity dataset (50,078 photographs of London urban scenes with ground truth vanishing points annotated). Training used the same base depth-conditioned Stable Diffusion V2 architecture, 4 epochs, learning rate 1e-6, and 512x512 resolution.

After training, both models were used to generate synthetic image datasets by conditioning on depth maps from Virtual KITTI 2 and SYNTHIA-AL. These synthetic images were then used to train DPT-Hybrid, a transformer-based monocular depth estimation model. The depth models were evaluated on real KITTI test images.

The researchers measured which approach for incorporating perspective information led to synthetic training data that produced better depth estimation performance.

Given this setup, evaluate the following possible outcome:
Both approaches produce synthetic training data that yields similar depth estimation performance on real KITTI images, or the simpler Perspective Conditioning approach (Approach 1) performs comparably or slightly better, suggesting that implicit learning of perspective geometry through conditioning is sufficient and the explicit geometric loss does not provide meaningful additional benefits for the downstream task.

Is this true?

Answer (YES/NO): NO